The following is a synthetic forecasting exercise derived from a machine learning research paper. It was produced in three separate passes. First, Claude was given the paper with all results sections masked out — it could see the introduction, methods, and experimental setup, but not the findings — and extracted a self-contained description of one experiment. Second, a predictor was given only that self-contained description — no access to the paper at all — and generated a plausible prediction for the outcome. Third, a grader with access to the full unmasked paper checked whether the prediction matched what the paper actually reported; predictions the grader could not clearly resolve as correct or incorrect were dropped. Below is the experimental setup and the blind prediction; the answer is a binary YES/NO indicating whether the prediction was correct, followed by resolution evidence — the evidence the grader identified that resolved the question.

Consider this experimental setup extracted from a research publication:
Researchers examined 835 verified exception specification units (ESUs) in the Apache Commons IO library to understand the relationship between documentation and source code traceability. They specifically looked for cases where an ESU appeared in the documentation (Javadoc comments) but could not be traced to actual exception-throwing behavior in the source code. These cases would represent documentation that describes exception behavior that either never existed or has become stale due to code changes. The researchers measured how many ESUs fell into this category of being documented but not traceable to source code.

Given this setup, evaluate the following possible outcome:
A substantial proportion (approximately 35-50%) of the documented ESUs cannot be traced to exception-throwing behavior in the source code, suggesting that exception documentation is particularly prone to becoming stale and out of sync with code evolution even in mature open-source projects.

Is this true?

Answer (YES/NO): NO